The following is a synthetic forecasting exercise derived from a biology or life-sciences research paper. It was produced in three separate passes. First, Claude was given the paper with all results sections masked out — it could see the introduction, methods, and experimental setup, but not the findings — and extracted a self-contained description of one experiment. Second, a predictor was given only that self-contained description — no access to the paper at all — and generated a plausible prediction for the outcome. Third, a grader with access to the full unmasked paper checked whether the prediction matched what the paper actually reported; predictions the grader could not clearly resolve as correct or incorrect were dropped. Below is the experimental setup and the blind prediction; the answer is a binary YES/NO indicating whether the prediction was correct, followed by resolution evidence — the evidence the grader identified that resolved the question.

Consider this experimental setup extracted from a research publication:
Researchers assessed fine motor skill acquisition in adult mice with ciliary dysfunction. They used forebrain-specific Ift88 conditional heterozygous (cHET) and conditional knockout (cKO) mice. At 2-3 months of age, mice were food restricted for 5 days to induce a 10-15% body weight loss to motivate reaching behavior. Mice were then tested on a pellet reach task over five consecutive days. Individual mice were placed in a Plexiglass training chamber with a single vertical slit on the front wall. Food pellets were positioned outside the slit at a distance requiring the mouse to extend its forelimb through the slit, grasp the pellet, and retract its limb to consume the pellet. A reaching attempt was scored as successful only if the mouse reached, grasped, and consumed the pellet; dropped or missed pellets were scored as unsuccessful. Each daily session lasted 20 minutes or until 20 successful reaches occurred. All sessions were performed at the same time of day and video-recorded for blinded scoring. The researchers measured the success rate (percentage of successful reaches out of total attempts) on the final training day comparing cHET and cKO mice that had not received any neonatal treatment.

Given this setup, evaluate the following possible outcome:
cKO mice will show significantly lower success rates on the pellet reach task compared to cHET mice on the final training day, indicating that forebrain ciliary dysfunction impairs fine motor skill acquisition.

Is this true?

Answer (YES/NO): NO